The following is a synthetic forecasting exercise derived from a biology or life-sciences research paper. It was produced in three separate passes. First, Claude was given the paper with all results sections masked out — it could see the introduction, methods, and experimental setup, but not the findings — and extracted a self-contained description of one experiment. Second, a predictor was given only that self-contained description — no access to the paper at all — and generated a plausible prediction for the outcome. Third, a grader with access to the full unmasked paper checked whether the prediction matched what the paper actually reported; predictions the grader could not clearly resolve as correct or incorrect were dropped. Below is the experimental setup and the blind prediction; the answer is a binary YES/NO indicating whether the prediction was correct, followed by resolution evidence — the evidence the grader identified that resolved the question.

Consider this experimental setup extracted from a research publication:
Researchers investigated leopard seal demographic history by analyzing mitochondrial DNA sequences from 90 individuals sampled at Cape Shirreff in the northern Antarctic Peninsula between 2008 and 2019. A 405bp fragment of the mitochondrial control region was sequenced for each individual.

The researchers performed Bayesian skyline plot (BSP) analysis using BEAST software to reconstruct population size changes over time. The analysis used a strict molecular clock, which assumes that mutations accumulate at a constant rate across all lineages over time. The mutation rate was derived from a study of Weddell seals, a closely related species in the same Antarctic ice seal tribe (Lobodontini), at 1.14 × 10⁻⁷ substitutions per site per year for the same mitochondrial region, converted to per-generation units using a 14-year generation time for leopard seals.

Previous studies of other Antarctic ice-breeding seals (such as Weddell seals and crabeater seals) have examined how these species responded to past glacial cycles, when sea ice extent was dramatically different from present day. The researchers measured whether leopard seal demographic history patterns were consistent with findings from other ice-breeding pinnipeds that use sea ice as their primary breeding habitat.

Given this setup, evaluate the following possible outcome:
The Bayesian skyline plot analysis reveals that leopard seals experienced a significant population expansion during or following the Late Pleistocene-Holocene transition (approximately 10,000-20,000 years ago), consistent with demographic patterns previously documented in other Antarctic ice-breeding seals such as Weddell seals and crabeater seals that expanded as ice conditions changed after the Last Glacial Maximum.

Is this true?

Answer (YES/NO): NO